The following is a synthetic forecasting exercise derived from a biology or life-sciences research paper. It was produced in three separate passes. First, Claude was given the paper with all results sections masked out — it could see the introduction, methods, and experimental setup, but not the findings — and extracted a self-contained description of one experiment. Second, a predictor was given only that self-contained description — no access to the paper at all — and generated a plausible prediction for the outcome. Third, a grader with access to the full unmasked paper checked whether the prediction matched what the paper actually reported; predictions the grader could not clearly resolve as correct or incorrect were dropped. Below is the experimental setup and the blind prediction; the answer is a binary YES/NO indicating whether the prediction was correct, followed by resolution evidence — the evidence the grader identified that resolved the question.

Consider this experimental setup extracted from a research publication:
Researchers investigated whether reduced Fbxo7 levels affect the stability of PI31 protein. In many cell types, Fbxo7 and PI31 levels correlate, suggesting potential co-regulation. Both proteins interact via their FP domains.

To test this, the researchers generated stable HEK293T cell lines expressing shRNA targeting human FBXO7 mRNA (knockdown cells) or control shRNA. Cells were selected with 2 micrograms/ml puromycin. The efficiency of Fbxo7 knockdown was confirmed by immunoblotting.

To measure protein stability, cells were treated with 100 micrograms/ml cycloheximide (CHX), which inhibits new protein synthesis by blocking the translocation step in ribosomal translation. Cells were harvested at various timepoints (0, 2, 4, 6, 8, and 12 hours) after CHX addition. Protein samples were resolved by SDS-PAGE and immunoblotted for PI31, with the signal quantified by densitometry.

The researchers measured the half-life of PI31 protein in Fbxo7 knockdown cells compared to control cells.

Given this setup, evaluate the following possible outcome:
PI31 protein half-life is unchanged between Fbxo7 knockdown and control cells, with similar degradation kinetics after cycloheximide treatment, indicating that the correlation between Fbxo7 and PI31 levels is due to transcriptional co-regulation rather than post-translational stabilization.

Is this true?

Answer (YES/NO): NO